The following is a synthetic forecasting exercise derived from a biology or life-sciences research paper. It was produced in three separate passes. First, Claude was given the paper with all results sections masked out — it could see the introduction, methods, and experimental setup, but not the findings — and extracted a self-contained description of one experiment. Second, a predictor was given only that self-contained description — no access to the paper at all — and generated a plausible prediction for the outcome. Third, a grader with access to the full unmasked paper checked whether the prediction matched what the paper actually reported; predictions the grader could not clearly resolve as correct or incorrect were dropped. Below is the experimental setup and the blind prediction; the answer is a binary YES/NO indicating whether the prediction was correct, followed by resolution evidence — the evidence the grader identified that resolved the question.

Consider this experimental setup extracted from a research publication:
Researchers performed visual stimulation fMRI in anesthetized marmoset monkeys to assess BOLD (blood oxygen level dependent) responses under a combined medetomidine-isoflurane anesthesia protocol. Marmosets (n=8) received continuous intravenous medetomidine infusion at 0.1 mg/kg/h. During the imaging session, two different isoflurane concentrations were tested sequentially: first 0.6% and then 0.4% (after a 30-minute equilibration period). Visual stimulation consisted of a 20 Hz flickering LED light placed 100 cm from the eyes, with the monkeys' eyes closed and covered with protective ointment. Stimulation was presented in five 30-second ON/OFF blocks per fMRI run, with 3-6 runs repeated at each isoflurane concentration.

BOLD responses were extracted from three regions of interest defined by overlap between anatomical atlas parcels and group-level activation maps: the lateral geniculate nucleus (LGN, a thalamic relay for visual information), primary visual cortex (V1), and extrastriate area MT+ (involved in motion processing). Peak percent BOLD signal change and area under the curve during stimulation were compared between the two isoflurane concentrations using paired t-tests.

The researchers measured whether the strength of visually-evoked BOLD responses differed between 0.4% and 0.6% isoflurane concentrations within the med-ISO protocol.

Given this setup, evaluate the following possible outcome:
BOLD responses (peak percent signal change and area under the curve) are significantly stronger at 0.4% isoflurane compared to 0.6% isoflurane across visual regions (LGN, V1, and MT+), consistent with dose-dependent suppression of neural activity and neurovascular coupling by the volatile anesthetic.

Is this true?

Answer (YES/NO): YES